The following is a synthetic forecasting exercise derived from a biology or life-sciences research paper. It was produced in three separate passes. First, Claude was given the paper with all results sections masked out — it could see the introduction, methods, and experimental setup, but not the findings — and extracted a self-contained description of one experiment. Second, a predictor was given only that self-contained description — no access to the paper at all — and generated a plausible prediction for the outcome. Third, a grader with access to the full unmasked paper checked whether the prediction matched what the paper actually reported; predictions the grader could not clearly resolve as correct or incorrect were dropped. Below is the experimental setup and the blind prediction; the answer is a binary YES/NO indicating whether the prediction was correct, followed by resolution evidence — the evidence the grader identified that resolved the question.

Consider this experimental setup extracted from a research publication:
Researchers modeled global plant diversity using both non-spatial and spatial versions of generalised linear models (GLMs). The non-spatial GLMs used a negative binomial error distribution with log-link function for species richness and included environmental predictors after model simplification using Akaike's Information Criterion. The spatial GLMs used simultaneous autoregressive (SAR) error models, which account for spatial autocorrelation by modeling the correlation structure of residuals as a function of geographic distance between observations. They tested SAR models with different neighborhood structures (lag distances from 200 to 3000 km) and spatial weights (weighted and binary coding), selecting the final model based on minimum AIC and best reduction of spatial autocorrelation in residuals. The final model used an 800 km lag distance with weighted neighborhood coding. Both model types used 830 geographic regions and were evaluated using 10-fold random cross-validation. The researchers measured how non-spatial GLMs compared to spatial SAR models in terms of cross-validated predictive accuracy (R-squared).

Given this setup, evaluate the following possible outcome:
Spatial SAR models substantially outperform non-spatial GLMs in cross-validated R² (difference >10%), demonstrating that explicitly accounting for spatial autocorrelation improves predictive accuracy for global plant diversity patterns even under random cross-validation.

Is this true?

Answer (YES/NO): NO